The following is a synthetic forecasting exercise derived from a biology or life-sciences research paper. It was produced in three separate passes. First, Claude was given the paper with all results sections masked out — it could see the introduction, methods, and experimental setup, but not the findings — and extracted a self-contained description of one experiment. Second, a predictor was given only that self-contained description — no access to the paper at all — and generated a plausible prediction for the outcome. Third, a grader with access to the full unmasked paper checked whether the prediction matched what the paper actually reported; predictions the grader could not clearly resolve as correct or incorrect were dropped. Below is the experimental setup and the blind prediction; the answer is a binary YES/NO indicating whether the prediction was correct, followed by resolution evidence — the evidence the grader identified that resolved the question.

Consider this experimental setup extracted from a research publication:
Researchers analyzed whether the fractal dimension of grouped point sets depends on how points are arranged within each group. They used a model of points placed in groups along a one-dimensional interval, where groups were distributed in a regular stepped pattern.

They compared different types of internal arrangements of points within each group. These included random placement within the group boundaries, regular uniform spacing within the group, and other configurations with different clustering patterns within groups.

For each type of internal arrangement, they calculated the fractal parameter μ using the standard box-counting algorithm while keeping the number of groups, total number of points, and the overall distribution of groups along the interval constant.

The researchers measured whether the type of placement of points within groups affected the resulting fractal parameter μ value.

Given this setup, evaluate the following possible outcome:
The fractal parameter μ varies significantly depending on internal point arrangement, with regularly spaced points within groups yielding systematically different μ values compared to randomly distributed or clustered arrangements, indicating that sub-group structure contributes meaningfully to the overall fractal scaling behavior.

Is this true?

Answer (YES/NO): YES